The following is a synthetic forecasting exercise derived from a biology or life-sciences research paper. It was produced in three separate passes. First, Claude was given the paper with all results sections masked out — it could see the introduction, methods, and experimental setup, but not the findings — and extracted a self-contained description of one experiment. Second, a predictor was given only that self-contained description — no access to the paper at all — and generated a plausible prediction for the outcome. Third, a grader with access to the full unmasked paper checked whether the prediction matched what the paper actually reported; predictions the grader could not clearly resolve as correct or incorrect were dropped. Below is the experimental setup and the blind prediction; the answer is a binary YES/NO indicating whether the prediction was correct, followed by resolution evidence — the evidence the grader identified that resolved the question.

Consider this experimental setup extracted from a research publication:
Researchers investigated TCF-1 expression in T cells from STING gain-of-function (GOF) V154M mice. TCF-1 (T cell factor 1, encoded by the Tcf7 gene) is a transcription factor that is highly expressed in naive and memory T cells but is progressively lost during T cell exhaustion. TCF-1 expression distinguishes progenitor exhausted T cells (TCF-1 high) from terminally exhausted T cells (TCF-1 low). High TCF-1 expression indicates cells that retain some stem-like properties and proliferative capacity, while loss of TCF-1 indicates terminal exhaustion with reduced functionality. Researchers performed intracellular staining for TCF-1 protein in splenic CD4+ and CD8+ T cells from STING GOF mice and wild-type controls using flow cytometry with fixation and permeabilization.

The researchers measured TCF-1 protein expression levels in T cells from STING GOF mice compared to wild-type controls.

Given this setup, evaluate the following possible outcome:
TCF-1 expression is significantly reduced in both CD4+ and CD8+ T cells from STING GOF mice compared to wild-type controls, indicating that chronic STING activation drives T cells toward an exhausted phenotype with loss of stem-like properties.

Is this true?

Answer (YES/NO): YES